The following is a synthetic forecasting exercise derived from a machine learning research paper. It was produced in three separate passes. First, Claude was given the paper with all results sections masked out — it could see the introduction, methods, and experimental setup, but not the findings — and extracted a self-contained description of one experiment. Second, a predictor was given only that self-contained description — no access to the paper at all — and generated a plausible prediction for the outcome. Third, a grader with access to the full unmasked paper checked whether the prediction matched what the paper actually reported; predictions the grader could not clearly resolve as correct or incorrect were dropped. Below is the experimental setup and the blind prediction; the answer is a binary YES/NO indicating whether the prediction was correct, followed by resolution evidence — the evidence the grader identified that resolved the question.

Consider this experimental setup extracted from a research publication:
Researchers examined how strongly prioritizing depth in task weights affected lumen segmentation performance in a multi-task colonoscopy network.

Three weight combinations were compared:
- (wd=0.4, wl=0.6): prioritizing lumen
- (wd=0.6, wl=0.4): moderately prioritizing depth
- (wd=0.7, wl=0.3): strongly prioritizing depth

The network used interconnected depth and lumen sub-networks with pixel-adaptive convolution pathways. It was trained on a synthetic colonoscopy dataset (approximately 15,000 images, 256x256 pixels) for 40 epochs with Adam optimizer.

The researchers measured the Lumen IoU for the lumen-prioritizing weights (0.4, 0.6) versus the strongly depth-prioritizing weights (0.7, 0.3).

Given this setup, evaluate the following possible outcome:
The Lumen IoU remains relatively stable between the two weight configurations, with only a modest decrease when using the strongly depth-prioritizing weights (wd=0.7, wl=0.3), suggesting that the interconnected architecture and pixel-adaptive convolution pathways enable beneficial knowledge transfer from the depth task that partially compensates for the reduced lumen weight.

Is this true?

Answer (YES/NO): NO